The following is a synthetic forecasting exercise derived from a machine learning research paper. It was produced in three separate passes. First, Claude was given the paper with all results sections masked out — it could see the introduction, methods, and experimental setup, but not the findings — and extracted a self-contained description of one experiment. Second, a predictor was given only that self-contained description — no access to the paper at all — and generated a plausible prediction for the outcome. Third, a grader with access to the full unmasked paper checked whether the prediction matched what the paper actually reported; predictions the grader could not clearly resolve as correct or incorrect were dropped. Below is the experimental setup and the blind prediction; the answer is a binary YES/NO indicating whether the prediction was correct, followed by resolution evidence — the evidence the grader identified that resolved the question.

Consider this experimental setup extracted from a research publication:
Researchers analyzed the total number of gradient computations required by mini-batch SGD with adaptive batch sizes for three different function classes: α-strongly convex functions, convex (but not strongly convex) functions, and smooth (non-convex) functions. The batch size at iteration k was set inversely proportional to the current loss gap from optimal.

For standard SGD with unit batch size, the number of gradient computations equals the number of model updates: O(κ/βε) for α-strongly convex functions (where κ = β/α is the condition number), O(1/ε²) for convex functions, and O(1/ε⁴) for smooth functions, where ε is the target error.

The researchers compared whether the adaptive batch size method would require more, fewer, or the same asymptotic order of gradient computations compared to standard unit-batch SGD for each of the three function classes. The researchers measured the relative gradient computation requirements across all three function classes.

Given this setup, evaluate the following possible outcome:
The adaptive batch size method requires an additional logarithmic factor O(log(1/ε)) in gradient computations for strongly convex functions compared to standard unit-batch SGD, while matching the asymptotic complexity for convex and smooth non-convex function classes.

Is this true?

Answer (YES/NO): NO